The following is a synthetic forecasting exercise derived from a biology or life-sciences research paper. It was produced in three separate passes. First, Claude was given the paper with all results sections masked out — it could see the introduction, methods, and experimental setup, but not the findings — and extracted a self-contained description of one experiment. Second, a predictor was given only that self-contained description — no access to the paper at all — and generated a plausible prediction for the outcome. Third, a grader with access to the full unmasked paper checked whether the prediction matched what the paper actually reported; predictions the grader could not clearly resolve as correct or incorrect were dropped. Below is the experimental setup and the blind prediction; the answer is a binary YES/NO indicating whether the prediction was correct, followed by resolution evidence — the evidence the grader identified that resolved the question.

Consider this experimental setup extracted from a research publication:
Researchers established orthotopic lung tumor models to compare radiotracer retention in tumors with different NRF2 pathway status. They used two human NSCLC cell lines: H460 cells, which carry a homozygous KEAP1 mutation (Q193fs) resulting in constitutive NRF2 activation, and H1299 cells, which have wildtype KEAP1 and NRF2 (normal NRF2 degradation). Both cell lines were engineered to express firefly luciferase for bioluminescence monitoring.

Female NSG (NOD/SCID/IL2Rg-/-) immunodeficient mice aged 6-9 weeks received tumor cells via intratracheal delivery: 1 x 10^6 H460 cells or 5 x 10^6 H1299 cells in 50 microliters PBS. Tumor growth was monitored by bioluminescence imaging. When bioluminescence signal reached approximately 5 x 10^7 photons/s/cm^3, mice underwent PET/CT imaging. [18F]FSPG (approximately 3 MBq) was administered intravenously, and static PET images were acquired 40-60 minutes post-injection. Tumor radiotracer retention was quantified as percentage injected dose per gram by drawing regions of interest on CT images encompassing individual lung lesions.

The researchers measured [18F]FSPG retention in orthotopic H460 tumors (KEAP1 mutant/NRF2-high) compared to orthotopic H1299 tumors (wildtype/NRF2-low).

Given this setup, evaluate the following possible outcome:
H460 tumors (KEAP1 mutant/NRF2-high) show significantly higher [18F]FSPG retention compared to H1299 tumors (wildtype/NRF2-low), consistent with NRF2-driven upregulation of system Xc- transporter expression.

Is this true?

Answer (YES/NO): YES